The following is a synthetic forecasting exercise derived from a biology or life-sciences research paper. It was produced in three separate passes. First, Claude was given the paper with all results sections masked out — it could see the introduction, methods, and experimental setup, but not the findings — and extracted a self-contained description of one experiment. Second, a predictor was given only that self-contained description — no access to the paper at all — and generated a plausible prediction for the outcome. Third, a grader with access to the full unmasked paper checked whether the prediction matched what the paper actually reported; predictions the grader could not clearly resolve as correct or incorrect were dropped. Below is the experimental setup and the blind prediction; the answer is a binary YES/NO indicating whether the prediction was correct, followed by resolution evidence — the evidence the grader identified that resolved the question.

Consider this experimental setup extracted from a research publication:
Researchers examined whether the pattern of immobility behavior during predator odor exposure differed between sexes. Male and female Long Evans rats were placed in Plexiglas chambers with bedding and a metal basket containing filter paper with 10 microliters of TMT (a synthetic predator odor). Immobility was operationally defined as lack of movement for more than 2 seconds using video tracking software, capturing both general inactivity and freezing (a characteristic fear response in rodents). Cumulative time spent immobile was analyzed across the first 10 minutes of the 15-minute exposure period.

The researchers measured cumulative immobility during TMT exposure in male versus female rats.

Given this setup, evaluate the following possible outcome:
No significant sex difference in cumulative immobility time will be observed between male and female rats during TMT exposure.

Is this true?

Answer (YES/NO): NO